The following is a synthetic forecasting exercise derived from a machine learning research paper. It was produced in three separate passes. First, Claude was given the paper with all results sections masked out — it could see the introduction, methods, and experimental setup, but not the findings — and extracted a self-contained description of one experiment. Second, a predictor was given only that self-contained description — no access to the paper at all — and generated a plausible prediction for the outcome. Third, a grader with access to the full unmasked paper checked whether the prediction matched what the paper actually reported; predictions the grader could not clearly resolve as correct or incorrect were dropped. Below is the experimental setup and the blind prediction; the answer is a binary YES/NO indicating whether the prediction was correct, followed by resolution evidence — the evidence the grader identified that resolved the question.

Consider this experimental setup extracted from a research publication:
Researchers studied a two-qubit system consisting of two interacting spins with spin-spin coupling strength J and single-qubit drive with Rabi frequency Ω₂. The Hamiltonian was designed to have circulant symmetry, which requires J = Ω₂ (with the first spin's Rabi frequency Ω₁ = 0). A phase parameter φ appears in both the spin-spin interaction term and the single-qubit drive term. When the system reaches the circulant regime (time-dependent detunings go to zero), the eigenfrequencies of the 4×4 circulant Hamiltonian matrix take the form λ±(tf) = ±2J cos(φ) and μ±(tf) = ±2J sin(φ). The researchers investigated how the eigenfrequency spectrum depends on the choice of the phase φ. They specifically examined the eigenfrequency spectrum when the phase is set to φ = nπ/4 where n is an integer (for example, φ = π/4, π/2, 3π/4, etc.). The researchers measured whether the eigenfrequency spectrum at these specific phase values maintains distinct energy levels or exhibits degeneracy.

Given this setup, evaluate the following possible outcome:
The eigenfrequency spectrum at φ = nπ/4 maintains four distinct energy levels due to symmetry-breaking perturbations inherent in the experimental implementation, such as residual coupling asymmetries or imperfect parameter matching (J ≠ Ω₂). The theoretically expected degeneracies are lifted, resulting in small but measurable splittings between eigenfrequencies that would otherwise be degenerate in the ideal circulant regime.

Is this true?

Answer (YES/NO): NO